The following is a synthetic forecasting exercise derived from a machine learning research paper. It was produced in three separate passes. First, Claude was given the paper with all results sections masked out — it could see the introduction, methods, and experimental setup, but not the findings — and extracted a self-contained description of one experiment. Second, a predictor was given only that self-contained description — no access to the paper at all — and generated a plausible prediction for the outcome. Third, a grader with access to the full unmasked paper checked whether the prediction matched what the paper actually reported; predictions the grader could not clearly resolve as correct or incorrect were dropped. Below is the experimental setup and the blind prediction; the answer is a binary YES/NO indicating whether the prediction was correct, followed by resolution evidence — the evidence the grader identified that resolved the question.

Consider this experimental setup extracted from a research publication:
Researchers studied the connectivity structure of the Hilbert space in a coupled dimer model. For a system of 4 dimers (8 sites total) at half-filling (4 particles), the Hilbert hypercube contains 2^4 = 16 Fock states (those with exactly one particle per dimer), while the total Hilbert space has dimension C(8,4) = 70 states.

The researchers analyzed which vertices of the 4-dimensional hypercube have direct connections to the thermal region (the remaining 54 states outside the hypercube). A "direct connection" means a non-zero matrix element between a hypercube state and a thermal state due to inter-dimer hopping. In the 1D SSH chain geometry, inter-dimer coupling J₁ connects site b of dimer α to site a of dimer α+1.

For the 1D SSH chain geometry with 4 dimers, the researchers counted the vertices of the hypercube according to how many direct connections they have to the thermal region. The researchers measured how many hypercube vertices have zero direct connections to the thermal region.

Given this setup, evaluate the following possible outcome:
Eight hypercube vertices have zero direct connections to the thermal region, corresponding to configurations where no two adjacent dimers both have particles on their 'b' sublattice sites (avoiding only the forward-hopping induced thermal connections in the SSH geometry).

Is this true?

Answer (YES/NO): NO